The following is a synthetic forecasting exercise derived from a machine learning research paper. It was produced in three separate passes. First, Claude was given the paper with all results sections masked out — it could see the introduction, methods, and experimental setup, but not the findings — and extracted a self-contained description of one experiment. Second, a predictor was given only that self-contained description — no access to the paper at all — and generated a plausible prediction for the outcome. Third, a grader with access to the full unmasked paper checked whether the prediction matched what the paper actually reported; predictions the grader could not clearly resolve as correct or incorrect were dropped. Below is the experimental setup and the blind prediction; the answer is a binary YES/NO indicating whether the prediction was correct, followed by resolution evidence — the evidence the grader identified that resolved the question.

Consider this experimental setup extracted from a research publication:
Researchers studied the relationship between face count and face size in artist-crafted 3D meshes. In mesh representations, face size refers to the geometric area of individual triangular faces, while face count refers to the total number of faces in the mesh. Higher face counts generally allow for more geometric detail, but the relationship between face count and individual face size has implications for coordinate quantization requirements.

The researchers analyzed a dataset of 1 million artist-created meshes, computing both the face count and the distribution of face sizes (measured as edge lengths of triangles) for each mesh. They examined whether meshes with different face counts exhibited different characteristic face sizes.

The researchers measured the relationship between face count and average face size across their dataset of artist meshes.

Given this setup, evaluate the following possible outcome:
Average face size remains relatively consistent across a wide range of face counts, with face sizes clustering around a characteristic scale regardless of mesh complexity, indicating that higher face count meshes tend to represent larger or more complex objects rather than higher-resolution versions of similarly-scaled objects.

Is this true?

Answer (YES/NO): NO